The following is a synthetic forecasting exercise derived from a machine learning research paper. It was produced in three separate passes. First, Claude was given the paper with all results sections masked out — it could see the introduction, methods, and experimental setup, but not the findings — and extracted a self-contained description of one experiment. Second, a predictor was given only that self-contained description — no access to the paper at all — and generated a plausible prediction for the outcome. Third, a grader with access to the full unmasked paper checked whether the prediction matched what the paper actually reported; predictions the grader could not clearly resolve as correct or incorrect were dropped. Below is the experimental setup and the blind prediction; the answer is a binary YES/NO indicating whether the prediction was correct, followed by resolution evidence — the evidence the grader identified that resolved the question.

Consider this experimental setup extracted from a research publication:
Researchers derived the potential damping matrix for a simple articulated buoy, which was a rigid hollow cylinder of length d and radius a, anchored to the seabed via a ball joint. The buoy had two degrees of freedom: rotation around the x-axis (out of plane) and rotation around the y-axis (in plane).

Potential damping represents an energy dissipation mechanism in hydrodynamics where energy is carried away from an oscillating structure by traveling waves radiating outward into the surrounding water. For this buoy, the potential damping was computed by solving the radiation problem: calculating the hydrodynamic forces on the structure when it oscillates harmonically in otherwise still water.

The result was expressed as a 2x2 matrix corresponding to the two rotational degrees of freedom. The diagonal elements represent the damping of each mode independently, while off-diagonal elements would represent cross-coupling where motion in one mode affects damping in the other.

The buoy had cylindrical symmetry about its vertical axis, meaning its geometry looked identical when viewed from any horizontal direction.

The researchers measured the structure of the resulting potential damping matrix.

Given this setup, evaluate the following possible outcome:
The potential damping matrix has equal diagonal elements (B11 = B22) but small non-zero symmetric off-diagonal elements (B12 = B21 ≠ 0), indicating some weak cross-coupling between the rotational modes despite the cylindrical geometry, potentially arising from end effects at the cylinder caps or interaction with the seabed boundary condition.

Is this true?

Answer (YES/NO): NO